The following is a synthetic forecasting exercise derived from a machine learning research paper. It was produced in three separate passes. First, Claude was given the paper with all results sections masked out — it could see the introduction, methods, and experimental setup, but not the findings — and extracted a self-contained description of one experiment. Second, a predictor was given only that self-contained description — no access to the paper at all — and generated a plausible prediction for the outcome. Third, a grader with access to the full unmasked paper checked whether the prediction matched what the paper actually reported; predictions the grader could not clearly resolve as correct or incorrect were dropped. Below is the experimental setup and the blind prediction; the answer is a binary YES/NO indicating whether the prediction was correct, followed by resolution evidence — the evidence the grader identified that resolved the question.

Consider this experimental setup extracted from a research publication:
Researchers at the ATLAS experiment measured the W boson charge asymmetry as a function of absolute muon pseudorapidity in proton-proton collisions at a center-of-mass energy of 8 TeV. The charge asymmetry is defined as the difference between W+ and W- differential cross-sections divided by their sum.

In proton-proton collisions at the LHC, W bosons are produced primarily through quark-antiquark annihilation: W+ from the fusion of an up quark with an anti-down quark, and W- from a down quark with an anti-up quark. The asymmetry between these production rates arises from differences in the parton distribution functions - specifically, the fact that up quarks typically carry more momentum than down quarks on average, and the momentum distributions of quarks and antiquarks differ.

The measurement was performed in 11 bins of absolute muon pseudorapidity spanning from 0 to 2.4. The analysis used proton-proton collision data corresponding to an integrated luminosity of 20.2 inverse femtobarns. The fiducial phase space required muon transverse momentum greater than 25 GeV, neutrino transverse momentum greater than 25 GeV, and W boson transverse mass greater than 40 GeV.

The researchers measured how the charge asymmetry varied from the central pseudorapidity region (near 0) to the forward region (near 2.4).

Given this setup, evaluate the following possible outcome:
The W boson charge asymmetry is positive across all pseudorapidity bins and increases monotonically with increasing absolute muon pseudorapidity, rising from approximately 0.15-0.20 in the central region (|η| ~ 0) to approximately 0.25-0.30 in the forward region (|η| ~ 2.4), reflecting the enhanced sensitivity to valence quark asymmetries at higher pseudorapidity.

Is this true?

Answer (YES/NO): NO